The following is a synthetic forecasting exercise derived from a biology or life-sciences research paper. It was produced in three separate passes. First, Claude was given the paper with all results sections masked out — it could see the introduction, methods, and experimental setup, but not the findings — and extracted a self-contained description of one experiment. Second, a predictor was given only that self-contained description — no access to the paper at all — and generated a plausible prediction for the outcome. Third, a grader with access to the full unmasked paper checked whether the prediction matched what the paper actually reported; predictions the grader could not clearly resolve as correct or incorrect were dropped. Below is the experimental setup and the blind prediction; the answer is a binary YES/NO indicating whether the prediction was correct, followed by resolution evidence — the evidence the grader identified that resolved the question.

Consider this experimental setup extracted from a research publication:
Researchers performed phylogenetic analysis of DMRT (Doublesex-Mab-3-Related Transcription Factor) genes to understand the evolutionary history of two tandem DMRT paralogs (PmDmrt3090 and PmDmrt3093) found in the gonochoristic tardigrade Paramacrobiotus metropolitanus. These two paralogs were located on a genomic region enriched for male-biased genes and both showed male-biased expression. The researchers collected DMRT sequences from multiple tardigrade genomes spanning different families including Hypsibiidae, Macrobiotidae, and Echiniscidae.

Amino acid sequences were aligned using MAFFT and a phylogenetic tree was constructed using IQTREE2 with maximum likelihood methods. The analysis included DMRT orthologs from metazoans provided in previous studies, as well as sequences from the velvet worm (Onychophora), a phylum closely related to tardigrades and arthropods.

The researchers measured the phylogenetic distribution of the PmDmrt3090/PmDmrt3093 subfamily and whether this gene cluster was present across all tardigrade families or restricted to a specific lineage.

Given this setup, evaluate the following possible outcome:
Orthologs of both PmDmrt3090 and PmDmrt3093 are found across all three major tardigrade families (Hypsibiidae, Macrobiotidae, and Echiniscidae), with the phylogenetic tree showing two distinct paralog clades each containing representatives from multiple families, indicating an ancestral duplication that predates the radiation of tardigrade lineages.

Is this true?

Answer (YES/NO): NO